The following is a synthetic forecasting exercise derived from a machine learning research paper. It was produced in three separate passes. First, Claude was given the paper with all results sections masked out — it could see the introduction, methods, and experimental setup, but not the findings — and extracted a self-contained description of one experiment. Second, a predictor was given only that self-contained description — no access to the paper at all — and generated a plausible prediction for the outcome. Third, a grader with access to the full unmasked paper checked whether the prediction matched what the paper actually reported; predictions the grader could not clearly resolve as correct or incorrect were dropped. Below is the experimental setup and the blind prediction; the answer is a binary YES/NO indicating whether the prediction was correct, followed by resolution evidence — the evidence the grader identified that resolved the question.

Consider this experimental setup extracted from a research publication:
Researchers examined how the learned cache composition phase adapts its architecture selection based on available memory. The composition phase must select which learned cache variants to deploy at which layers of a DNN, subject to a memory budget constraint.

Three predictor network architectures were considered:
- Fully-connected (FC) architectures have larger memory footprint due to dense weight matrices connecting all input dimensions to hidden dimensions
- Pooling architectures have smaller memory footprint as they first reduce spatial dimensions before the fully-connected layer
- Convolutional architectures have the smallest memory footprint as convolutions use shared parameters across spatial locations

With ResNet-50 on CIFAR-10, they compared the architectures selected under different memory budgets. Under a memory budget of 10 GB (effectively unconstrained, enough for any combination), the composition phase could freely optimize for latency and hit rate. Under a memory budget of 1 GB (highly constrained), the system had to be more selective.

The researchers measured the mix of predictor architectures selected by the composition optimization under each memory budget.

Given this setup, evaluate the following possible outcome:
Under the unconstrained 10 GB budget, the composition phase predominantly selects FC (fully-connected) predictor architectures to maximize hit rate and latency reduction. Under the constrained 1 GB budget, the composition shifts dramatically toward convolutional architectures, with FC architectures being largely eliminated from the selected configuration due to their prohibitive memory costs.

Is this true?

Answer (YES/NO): NO